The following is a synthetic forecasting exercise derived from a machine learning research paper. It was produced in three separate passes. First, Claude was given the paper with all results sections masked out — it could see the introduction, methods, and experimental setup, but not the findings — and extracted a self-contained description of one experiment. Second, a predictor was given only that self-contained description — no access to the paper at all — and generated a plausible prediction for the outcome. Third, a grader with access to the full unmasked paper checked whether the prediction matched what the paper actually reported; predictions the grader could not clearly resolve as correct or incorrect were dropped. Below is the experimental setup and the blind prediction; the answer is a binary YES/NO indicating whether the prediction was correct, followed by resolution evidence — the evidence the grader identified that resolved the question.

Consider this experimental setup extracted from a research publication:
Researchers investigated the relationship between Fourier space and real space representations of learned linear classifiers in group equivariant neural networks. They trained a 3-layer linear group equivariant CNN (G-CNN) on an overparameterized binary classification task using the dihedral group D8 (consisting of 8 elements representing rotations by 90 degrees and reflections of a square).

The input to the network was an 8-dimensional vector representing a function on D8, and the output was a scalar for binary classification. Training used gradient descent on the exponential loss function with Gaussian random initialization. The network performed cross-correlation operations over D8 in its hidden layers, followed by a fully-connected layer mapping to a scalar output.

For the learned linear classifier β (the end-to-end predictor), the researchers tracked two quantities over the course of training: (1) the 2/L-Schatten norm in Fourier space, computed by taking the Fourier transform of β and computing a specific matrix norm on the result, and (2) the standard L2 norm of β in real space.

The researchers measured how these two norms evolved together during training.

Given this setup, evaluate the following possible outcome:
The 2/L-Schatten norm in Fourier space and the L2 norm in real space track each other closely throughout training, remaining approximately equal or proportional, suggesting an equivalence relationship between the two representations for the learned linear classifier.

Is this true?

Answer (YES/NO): NO